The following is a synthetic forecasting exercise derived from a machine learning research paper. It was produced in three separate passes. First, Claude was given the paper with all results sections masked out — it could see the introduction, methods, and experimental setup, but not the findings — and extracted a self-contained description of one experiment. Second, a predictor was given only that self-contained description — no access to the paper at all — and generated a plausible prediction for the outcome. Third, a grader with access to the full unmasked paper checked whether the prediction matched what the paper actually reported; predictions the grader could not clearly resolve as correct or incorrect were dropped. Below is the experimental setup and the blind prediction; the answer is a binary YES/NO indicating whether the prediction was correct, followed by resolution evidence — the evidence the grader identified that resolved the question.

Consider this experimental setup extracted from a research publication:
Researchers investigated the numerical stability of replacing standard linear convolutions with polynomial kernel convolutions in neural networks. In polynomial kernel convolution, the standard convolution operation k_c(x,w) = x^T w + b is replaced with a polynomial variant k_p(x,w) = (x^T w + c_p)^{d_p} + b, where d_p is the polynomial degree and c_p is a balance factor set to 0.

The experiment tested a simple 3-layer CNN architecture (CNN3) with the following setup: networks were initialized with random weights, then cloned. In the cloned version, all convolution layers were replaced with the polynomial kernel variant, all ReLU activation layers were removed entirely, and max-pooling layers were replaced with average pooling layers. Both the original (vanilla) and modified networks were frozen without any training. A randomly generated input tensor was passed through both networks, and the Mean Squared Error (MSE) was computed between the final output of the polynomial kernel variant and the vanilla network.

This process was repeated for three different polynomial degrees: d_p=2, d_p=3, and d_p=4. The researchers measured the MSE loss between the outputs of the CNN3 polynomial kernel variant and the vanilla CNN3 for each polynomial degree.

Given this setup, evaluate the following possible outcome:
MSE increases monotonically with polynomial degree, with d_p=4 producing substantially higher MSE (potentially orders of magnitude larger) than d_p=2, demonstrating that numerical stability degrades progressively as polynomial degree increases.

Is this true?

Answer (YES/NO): YES